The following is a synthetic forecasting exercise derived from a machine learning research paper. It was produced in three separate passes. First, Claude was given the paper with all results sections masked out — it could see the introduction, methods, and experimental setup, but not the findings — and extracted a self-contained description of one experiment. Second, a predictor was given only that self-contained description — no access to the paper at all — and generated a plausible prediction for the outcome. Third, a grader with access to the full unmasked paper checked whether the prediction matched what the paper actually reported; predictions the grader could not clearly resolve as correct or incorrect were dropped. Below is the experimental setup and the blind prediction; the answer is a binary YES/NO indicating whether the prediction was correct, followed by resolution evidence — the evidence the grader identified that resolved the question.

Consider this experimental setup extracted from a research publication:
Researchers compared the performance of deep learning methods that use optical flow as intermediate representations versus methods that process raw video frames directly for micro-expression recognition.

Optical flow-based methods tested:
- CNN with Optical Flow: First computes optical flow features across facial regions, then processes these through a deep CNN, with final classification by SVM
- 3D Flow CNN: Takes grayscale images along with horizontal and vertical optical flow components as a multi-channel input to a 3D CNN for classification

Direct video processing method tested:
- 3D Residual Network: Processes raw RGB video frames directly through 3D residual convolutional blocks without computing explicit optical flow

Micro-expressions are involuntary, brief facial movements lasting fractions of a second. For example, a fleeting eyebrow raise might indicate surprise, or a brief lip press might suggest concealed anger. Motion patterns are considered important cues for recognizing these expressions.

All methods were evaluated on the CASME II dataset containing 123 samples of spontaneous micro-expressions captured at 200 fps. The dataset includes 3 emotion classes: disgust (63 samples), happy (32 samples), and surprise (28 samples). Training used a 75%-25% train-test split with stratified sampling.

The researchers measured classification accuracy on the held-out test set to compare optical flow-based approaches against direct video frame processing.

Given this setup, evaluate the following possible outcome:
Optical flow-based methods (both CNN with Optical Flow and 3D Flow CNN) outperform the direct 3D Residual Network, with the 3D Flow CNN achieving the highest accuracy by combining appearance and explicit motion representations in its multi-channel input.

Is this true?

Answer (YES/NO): NO